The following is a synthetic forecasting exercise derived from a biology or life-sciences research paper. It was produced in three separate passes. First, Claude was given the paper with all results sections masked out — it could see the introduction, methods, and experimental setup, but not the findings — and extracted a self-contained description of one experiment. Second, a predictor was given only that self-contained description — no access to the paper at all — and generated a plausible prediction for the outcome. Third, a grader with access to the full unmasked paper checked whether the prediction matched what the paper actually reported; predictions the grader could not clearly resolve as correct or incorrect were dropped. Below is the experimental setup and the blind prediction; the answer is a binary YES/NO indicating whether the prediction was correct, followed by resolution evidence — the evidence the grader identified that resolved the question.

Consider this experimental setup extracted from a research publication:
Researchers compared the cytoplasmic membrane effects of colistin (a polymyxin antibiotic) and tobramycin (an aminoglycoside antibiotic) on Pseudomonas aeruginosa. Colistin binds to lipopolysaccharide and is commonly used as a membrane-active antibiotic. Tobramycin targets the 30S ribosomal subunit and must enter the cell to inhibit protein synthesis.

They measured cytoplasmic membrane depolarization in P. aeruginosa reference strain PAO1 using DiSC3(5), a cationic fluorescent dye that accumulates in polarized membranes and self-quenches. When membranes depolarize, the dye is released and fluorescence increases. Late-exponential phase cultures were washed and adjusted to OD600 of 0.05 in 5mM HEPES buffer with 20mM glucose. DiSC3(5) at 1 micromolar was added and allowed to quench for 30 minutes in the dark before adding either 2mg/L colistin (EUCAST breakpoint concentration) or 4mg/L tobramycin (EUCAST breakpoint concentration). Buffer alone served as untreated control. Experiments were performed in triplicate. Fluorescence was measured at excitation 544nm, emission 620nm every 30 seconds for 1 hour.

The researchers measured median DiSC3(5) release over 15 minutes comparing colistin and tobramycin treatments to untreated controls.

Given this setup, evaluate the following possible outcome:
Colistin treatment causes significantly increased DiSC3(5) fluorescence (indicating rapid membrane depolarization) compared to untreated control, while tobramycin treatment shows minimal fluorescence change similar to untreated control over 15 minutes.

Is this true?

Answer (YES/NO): NO